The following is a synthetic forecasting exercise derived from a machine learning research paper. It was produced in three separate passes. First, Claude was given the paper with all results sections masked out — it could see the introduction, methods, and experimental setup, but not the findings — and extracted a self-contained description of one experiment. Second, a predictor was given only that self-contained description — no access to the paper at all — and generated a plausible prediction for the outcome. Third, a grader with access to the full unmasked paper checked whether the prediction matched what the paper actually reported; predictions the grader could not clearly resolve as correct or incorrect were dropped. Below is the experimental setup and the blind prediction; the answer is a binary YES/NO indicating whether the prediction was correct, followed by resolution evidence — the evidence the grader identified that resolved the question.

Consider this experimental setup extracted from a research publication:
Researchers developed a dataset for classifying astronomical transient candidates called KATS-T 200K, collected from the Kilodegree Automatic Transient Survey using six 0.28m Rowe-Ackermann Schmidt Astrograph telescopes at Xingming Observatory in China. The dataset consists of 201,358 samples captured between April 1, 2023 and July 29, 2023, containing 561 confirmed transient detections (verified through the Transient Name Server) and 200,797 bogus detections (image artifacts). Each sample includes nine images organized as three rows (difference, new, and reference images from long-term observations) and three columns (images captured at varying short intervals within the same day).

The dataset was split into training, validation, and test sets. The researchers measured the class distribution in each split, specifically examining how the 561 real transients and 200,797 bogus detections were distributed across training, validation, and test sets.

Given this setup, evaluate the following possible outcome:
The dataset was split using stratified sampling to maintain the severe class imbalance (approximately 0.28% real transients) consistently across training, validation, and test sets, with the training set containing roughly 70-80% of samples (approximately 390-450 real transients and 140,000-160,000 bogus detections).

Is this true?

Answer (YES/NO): NO